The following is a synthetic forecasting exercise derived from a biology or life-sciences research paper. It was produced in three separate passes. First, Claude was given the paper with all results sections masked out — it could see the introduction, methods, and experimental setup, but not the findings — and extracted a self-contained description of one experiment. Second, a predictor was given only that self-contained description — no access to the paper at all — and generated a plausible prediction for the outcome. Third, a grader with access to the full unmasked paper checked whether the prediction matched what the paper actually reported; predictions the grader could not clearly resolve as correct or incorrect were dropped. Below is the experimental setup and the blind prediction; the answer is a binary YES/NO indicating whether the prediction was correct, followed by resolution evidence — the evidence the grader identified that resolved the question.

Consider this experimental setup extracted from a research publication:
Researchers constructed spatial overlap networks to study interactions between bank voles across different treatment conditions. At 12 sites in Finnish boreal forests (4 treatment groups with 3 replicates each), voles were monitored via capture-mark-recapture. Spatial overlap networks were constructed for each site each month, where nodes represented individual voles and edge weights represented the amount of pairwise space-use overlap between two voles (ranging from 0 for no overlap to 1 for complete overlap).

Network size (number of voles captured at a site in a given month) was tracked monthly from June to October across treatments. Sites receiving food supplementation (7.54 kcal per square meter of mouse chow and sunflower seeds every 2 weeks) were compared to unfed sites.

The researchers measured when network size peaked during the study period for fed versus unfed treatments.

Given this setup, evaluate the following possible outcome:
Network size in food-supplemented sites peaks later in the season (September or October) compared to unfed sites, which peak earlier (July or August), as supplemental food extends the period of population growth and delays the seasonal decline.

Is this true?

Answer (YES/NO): YES